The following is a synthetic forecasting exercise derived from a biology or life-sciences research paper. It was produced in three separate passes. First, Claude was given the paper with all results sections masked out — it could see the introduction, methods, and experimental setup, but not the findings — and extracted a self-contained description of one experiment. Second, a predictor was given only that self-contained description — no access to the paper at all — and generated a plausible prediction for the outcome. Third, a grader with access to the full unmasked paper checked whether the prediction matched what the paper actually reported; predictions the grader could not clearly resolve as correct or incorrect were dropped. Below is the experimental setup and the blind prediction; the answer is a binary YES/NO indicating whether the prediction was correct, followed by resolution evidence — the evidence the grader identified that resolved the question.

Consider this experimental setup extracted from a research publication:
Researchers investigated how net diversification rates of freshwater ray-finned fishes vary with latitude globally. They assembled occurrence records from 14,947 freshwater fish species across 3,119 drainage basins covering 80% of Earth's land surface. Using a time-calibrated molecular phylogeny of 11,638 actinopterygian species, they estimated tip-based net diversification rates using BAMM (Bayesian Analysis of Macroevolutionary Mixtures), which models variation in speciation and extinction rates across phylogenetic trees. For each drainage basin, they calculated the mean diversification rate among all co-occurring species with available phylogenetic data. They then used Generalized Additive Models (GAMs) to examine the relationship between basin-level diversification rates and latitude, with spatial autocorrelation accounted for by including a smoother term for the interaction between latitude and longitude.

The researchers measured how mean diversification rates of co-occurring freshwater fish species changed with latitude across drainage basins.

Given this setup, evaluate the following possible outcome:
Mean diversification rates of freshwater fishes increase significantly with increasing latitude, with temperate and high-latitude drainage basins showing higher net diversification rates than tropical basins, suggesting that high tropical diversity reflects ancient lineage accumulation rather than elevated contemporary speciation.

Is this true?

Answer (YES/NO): NO